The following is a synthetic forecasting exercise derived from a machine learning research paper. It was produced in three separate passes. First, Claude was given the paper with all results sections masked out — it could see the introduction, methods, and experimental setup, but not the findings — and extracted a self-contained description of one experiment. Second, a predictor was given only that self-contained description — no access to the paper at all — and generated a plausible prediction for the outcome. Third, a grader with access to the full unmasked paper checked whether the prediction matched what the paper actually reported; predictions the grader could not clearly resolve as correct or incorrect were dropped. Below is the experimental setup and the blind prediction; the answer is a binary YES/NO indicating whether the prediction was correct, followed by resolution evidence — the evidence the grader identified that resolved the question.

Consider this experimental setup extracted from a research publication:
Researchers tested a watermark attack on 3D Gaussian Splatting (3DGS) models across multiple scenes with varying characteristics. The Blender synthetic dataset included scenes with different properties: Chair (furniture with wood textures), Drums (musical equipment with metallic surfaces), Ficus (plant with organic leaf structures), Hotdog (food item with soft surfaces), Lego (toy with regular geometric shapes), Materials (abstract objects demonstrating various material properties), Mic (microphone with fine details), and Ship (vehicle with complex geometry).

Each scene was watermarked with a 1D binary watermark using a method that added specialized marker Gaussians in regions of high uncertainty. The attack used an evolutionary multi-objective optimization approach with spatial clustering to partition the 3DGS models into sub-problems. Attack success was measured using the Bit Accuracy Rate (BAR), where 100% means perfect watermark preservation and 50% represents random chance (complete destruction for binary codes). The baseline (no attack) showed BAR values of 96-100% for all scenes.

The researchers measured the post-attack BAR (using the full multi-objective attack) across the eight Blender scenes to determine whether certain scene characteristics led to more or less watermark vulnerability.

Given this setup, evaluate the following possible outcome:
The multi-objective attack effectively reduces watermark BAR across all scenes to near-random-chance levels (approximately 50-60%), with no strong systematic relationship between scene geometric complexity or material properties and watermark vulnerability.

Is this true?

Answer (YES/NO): NO